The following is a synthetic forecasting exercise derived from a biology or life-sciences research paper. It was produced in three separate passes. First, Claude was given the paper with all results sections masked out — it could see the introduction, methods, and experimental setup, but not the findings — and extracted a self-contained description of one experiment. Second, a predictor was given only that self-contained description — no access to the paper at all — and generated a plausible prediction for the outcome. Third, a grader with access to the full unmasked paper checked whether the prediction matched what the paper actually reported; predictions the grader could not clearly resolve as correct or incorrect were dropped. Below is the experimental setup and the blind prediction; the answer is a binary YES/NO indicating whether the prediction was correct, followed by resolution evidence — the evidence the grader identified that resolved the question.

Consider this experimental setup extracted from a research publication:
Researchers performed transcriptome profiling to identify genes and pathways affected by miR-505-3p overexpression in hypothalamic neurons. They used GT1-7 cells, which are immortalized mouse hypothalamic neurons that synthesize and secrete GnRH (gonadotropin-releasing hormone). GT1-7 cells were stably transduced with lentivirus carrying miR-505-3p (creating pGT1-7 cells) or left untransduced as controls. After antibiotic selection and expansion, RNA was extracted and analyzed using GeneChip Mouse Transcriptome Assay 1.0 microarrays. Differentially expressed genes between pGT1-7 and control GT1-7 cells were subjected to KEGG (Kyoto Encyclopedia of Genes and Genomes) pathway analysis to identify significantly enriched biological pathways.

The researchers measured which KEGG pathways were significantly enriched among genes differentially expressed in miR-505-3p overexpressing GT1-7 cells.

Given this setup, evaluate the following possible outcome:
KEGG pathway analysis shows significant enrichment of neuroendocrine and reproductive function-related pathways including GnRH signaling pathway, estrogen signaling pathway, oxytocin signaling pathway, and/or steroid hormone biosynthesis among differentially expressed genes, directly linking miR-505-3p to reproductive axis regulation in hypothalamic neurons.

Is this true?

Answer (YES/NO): NO